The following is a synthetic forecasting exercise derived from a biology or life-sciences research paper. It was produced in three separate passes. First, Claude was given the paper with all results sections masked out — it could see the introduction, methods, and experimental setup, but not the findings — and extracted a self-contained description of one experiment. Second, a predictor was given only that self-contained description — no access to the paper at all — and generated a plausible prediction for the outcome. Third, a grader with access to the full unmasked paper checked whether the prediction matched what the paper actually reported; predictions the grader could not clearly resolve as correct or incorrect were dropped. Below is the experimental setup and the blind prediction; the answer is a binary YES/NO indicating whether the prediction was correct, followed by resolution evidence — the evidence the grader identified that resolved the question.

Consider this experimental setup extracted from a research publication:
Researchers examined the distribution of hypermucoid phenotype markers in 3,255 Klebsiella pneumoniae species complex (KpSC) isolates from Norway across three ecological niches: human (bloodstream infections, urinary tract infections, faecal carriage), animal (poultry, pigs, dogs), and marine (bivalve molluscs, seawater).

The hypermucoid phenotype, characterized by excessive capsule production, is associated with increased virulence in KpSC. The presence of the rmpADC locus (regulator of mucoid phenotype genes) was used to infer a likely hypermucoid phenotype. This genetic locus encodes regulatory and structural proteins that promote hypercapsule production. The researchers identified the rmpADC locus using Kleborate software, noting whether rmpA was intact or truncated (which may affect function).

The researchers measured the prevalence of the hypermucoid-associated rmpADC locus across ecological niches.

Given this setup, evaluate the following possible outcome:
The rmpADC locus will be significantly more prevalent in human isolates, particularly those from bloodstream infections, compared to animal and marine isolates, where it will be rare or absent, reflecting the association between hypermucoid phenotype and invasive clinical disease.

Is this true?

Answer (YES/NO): YES